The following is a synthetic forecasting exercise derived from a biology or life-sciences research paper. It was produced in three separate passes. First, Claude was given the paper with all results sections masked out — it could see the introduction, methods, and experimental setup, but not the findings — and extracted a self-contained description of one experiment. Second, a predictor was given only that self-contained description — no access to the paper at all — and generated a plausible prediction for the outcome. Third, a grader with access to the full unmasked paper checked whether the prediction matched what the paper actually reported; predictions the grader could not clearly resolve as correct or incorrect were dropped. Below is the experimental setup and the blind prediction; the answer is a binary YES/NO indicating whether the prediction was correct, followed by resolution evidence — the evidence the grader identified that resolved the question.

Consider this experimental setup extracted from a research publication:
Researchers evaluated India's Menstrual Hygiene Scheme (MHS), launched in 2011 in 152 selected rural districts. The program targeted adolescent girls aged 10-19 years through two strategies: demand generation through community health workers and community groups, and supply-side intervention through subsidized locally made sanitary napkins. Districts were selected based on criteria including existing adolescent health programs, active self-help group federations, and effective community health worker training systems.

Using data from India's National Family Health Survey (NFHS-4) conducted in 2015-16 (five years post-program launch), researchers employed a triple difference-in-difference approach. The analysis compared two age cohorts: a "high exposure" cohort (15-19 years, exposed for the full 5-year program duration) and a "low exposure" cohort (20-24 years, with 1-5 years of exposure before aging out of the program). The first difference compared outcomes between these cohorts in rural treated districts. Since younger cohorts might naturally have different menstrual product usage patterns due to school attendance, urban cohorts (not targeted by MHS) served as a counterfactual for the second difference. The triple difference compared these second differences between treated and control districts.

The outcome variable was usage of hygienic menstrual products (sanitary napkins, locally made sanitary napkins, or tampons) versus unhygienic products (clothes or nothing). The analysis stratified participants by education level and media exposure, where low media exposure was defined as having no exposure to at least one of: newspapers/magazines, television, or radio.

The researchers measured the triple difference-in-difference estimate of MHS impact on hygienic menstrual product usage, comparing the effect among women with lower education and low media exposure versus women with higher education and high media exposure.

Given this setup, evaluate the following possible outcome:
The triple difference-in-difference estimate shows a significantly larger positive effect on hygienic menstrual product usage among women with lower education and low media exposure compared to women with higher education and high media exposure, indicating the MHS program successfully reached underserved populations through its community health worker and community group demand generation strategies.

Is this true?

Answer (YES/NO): YES